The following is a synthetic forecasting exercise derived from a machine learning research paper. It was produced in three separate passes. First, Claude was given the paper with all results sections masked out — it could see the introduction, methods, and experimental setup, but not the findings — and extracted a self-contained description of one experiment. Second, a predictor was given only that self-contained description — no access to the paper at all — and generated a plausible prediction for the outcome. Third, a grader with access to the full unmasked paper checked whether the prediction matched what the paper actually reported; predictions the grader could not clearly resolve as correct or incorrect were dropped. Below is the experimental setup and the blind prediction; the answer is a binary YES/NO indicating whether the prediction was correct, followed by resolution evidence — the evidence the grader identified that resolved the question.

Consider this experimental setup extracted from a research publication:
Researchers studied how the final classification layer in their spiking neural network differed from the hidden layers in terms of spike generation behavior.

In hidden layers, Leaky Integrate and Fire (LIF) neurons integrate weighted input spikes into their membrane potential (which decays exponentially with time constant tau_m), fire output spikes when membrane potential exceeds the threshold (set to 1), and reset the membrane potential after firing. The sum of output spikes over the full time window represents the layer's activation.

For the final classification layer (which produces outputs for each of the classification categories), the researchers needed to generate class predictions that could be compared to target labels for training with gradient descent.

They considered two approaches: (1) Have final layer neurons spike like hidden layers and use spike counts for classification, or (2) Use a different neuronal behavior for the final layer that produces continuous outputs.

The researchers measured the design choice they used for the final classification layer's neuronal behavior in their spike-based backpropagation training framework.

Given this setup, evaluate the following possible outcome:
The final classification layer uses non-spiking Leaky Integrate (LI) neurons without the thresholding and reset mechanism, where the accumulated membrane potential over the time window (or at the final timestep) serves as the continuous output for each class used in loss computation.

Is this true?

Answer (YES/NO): NO